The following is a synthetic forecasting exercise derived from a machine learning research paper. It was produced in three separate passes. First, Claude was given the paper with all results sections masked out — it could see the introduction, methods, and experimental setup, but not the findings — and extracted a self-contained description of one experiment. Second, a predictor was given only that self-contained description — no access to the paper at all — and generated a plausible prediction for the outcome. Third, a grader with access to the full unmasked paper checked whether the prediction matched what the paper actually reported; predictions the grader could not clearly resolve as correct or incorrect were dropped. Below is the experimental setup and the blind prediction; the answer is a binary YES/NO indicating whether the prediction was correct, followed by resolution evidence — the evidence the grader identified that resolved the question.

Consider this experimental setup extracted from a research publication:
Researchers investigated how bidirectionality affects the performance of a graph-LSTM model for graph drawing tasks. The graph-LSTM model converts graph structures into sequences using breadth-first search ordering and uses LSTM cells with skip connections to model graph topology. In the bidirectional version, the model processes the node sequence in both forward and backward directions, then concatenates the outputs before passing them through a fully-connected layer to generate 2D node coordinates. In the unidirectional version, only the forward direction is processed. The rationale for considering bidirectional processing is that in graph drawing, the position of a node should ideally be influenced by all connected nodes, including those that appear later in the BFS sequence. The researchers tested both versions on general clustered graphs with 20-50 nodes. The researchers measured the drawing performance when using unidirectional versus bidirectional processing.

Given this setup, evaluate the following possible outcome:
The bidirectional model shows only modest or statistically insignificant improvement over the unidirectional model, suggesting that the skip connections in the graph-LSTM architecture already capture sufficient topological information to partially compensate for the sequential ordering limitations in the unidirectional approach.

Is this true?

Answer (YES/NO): NO